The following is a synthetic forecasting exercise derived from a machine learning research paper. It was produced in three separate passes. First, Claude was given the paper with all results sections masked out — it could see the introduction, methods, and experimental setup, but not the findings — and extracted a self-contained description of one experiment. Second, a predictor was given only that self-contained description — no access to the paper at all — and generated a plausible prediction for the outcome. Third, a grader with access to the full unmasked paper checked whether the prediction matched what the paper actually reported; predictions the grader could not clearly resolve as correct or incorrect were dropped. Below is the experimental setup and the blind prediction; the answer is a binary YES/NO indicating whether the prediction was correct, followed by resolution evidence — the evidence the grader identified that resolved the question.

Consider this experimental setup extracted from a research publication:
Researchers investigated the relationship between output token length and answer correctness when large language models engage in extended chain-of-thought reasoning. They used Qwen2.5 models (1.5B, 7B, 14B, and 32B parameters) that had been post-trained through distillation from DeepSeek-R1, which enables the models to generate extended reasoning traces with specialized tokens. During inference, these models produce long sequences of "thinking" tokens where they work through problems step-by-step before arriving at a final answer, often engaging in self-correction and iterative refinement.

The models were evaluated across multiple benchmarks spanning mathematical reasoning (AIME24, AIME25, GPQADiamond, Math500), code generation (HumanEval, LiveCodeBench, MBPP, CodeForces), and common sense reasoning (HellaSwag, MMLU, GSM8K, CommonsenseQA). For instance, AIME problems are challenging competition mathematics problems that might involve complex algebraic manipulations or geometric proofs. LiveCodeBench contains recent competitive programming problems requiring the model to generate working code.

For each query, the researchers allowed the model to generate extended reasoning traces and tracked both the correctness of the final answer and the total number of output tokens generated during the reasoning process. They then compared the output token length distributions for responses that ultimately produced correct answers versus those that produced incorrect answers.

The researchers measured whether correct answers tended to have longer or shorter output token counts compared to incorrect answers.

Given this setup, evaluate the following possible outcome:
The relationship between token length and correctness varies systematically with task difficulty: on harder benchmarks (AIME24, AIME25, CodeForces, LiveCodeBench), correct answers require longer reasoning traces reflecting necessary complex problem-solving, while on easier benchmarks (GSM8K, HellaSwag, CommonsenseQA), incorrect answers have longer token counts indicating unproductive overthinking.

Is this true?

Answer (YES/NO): NO